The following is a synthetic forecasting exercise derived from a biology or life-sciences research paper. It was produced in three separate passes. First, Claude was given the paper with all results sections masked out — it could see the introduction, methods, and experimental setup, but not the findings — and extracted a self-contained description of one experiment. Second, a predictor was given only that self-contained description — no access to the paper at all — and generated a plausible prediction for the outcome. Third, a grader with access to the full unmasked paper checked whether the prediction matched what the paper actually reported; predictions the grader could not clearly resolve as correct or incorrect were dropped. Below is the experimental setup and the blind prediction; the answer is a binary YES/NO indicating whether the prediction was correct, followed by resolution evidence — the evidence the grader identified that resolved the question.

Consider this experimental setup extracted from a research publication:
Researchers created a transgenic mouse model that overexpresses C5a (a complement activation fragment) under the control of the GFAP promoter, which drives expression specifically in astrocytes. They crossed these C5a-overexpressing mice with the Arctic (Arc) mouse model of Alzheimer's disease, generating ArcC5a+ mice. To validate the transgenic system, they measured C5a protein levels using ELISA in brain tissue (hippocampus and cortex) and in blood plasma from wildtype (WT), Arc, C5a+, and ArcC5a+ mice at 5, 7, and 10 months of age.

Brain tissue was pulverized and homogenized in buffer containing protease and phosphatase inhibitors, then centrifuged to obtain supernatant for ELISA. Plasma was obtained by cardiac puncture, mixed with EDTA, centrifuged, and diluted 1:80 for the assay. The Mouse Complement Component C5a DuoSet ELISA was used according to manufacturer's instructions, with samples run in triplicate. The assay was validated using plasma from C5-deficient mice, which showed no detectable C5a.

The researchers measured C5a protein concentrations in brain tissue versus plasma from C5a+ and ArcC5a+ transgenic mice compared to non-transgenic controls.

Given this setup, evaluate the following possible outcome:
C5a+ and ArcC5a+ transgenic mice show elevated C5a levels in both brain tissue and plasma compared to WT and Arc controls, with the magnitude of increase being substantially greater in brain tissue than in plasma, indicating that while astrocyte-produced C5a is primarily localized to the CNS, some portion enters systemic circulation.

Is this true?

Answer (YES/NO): NO